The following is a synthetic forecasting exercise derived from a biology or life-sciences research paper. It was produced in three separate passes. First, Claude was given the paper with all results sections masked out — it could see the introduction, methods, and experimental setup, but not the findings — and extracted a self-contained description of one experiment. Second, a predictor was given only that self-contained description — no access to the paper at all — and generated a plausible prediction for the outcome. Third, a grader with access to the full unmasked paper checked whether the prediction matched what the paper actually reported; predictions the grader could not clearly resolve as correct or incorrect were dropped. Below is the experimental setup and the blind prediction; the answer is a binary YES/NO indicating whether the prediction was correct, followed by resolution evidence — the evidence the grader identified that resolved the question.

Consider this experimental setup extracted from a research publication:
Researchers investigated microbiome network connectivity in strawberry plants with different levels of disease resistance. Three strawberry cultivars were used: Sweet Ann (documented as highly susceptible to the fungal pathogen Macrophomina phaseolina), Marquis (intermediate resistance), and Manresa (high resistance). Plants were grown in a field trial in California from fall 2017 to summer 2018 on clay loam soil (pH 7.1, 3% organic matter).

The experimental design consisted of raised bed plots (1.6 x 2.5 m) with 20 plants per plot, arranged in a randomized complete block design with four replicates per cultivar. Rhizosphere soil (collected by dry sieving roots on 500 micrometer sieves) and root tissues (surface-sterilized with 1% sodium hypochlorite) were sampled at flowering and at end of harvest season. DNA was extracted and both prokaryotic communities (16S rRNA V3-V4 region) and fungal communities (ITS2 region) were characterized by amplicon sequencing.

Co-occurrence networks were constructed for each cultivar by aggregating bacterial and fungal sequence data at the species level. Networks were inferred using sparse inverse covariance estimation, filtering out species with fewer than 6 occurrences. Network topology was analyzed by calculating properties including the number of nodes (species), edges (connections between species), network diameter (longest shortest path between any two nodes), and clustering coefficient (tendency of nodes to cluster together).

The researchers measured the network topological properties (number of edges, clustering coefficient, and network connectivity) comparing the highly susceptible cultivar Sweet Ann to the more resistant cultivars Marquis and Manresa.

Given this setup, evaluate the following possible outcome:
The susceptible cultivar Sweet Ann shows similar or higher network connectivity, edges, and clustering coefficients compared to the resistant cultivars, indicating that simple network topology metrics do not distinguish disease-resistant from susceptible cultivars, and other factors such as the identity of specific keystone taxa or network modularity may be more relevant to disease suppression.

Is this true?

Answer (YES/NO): NO